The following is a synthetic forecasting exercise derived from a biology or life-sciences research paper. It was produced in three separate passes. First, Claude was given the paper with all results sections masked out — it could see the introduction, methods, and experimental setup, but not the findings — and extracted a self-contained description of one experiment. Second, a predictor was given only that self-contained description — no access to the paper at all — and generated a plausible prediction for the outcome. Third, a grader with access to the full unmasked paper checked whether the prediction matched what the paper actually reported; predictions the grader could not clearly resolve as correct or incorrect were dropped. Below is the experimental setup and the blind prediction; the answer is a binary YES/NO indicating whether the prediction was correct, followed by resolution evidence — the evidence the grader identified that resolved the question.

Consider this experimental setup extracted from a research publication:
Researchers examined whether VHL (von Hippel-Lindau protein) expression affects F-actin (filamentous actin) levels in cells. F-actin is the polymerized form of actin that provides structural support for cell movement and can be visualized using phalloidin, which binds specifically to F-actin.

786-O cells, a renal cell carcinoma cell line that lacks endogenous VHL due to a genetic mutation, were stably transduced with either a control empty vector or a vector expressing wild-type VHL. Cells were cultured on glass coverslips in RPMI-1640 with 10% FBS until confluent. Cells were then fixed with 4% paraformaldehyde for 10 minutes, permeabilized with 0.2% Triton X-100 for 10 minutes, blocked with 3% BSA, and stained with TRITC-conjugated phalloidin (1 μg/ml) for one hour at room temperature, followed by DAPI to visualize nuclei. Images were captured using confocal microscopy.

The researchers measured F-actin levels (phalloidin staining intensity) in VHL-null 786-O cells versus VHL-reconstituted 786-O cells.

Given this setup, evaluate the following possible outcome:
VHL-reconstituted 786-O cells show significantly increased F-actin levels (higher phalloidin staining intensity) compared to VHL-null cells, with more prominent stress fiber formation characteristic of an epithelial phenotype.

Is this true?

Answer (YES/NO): NO